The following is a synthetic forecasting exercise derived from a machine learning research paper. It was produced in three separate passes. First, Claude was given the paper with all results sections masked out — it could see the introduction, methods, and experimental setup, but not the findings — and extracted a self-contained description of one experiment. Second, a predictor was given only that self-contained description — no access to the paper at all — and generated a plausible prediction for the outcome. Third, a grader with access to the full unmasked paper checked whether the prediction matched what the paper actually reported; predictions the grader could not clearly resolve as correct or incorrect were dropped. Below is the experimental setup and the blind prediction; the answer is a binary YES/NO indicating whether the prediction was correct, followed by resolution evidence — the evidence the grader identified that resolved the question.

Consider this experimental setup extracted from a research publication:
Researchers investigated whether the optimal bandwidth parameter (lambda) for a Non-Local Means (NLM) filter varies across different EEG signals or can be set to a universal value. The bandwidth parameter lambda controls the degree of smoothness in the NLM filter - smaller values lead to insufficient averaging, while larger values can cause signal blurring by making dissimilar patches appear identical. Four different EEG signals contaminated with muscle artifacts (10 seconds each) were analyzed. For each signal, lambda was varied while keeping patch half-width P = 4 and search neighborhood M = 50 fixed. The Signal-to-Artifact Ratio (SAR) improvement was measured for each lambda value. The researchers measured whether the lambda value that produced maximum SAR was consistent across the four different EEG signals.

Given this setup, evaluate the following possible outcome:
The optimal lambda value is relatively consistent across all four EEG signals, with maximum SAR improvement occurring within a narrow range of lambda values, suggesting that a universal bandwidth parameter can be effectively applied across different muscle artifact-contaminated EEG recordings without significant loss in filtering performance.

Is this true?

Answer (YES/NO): NO